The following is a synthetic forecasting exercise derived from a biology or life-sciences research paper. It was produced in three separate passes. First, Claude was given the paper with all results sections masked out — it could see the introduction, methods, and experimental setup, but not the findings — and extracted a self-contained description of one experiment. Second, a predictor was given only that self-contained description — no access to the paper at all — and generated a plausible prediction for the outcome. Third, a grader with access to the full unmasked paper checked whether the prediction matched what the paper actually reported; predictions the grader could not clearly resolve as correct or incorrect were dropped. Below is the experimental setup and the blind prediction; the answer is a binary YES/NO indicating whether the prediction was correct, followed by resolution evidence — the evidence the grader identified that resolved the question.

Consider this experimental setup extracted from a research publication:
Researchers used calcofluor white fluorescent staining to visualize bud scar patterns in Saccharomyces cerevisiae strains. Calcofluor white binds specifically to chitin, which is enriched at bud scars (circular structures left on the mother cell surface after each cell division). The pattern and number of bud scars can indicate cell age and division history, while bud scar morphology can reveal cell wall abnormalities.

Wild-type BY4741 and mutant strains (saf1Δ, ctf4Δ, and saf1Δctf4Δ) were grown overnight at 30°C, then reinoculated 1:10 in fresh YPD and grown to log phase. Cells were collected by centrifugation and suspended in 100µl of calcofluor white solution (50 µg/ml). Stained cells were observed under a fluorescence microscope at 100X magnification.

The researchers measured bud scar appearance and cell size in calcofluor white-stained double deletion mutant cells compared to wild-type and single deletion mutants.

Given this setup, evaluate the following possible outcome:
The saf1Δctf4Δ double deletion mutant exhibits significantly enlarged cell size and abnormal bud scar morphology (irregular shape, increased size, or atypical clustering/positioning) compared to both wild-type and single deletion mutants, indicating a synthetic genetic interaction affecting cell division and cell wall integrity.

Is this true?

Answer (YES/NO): NO